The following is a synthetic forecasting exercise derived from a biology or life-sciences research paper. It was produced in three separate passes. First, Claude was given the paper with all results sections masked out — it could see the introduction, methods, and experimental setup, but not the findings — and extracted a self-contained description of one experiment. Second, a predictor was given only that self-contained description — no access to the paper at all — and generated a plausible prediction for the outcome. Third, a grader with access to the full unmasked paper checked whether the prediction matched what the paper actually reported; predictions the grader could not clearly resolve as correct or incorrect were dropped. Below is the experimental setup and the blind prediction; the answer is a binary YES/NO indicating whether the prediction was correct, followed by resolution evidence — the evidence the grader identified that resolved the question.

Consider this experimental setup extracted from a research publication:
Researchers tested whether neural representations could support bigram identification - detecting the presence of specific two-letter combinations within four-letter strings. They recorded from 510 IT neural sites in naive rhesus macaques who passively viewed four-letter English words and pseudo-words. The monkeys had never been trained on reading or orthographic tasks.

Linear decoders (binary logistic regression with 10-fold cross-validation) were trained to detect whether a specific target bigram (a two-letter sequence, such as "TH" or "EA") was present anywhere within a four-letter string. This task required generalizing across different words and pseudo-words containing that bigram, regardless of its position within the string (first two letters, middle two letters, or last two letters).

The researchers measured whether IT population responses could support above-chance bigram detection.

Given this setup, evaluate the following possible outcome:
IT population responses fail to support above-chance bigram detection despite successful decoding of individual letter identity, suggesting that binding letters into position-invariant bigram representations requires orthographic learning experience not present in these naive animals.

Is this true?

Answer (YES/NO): NO